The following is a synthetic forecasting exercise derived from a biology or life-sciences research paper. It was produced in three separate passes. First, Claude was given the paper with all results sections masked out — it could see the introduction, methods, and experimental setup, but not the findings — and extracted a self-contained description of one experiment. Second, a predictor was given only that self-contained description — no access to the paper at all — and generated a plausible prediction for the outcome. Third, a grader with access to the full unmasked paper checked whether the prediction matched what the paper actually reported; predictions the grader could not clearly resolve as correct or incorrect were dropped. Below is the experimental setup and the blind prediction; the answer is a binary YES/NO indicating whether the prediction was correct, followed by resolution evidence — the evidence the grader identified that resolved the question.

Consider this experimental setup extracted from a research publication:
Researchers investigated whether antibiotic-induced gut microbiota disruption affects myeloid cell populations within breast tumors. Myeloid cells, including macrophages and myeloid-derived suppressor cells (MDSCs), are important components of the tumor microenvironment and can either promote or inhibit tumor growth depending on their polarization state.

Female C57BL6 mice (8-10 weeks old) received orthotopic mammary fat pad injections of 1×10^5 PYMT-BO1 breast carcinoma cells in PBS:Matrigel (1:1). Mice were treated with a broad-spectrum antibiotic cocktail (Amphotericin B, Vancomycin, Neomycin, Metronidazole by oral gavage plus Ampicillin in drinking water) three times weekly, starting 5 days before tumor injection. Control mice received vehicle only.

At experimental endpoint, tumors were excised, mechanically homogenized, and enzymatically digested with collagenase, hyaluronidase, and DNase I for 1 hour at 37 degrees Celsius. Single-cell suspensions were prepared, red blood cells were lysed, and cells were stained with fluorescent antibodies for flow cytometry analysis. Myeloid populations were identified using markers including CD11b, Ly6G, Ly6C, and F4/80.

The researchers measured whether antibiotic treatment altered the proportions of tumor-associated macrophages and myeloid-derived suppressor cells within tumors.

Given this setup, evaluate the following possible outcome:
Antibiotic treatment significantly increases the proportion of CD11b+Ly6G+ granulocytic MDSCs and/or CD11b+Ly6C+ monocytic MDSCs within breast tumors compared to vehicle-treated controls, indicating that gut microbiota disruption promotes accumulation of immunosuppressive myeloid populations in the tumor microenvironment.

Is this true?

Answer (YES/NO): NO